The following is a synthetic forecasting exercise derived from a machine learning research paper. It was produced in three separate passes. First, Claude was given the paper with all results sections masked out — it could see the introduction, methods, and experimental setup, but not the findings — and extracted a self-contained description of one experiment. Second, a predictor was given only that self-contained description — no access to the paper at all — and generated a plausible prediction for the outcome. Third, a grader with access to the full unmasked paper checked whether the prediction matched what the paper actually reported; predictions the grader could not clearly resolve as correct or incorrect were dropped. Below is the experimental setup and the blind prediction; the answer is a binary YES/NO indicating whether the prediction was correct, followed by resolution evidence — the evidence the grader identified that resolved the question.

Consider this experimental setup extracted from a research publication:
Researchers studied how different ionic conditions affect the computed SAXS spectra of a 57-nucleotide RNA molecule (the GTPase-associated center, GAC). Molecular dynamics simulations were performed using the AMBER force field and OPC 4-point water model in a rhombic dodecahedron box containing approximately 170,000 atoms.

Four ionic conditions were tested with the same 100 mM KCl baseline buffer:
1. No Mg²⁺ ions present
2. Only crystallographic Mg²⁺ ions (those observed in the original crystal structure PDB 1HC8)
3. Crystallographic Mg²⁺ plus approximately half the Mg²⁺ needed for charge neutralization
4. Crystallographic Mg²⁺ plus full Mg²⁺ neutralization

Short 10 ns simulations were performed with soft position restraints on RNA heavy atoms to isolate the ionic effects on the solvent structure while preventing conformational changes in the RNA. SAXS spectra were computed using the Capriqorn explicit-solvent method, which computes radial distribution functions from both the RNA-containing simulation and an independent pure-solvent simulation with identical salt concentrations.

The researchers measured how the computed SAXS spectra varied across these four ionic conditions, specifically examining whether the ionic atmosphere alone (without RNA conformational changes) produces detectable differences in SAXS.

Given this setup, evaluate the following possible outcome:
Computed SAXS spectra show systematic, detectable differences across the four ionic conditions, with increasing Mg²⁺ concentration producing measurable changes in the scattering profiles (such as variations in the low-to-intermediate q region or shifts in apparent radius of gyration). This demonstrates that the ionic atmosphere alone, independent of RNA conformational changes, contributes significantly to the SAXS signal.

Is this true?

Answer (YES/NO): NO